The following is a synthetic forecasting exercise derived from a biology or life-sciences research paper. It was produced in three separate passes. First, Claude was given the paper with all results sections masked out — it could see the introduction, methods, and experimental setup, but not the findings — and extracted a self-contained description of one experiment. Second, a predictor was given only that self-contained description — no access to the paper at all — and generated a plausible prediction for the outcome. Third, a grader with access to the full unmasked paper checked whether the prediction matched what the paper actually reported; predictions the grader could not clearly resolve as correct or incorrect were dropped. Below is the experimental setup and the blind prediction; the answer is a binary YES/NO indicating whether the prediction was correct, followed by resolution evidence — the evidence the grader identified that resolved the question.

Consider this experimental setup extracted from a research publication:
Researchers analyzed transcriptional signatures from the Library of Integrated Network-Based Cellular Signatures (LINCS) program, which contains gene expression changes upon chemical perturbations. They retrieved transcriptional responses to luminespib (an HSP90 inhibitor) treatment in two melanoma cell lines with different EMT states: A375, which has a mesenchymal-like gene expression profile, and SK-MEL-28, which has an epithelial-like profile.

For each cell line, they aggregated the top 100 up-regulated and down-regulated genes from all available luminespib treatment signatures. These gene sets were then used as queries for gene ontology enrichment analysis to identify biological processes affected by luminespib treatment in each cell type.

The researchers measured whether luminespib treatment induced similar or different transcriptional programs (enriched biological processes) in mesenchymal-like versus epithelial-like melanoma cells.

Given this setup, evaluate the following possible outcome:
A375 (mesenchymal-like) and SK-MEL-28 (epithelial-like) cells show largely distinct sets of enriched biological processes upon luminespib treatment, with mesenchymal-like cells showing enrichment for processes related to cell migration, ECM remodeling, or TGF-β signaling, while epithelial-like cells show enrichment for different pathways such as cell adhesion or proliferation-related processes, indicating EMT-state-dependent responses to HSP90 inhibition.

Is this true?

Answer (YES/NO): NO